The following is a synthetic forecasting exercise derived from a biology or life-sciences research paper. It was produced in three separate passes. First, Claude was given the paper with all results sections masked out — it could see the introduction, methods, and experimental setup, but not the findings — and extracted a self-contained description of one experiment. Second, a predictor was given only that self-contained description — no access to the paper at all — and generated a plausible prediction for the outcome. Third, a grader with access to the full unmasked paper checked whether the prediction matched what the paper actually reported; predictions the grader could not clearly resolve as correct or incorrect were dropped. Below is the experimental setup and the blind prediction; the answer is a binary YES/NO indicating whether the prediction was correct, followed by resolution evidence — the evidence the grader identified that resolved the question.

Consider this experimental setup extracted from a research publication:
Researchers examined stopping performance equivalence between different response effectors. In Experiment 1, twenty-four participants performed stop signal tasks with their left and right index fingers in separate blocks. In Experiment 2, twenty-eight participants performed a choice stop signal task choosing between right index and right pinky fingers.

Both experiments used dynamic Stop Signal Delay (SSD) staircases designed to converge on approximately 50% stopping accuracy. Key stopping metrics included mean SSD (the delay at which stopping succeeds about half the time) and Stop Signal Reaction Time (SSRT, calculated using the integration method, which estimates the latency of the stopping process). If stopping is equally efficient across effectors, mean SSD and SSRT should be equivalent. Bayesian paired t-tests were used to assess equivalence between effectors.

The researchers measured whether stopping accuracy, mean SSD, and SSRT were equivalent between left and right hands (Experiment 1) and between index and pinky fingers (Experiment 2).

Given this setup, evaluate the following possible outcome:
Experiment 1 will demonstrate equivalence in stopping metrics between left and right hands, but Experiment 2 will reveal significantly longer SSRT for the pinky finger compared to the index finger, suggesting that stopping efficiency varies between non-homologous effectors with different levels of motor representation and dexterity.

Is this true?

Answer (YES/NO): NO